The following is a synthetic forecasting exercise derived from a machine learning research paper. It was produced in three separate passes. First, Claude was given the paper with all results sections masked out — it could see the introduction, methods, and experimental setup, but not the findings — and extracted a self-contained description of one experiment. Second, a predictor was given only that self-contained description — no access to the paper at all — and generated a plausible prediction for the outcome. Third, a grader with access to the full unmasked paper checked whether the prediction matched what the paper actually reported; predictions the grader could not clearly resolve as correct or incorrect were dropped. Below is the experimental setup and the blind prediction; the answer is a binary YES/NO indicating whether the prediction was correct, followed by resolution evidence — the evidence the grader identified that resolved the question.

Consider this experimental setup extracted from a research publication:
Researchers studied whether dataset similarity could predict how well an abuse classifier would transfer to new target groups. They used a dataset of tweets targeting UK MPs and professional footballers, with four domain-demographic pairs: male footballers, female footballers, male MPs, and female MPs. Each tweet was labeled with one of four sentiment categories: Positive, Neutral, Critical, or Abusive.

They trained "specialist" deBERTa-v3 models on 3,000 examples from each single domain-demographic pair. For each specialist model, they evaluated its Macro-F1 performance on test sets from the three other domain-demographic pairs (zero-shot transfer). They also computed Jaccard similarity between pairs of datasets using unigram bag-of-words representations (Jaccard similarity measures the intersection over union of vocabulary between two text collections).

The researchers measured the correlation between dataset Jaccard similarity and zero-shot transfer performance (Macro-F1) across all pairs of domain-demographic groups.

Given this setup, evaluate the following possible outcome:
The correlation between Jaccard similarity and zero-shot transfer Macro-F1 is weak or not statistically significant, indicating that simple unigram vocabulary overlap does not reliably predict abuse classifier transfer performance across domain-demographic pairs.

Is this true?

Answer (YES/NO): NO